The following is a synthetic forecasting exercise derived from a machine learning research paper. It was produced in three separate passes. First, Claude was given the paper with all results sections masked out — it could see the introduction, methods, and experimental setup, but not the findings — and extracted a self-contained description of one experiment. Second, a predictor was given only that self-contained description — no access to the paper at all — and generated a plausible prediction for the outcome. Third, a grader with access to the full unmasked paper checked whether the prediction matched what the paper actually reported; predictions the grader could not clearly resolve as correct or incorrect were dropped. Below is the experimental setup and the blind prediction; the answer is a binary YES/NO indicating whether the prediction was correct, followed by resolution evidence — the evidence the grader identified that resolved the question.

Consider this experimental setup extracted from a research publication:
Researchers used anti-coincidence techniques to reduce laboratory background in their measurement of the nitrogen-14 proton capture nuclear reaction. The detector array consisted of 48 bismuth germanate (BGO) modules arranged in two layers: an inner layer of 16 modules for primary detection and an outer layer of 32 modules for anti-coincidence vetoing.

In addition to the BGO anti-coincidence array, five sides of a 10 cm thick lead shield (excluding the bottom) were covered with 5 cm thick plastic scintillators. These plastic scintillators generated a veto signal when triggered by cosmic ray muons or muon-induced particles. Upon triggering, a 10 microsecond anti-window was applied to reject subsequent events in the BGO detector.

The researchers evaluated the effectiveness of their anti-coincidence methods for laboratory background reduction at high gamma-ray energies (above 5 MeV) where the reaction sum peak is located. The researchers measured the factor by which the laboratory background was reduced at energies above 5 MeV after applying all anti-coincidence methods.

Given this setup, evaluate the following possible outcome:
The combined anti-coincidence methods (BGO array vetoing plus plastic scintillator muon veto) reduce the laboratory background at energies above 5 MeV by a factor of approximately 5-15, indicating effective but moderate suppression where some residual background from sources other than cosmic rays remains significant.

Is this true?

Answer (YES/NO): NO